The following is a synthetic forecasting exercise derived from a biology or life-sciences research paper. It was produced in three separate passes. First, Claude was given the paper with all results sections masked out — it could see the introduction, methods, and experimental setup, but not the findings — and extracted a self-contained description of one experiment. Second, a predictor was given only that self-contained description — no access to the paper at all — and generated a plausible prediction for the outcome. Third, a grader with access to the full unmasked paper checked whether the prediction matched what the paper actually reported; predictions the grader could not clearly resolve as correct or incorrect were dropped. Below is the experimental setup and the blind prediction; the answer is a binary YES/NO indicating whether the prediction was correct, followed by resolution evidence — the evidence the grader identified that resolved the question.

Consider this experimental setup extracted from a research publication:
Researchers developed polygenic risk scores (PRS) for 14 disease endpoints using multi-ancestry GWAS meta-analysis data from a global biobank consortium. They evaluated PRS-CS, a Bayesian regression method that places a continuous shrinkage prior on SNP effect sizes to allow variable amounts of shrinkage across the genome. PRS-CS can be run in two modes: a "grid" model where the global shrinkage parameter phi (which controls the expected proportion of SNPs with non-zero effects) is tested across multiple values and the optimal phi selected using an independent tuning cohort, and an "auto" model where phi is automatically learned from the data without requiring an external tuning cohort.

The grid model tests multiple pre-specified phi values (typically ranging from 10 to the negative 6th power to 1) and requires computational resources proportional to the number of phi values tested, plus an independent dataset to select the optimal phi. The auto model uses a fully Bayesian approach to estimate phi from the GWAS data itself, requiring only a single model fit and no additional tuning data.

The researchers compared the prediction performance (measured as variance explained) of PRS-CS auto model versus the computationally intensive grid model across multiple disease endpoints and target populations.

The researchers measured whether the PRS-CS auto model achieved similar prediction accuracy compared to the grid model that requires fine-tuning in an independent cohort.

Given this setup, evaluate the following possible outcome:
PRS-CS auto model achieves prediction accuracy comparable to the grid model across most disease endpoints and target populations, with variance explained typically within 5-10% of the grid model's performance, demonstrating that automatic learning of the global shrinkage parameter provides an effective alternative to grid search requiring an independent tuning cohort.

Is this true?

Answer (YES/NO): YES